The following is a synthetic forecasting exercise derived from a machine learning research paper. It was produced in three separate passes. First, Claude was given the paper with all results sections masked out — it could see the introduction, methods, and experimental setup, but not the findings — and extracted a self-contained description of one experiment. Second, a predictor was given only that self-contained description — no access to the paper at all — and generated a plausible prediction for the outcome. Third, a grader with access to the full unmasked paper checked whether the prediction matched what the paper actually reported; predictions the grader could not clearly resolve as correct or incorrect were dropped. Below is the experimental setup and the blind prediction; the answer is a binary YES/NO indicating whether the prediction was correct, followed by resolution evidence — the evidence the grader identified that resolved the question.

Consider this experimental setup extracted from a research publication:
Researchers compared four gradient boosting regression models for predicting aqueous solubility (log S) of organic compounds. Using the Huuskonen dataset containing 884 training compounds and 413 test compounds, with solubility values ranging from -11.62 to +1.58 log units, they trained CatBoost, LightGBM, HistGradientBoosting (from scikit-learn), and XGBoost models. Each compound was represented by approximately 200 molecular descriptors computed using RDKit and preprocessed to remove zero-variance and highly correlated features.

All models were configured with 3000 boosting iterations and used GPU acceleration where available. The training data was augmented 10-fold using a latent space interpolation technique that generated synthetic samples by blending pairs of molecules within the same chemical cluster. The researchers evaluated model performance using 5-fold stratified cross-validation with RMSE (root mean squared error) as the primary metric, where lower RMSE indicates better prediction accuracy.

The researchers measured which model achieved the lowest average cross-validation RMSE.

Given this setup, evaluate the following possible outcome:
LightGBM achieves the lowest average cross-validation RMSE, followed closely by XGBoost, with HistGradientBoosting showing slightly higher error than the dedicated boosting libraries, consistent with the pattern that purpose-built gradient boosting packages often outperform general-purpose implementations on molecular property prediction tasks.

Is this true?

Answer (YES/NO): NO